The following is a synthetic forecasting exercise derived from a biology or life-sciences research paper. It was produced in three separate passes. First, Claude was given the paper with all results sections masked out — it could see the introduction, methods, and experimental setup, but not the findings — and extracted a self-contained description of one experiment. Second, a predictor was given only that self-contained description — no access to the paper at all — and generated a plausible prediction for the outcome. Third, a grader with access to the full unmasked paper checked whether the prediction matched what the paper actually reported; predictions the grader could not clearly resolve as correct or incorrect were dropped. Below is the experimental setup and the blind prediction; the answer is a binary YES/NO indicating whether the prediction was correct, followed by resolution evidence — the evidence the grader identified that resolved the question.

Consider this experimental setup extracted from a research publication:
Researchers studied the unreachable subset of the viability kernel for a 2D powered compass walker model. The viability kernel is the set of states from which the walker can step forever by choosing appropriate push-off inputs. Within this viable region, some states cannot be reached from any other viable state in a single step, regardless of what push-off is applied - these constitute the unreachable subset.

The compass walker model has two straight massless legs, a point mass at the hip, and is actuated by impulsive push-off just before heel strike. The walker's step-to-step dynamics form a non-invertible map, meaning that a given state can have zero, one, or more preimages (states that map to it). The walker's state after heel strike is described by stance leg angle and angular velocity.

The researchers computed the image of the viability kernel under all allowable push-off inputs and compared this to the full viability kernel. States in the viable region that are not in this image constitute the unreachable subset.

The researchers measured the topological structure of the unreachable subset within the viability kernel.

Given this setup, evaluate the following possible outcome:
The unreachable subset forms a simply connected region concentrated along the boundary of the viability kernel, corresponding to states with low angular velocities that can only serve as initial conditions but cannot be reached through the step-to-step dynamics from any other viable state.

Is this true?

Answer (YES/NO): NO